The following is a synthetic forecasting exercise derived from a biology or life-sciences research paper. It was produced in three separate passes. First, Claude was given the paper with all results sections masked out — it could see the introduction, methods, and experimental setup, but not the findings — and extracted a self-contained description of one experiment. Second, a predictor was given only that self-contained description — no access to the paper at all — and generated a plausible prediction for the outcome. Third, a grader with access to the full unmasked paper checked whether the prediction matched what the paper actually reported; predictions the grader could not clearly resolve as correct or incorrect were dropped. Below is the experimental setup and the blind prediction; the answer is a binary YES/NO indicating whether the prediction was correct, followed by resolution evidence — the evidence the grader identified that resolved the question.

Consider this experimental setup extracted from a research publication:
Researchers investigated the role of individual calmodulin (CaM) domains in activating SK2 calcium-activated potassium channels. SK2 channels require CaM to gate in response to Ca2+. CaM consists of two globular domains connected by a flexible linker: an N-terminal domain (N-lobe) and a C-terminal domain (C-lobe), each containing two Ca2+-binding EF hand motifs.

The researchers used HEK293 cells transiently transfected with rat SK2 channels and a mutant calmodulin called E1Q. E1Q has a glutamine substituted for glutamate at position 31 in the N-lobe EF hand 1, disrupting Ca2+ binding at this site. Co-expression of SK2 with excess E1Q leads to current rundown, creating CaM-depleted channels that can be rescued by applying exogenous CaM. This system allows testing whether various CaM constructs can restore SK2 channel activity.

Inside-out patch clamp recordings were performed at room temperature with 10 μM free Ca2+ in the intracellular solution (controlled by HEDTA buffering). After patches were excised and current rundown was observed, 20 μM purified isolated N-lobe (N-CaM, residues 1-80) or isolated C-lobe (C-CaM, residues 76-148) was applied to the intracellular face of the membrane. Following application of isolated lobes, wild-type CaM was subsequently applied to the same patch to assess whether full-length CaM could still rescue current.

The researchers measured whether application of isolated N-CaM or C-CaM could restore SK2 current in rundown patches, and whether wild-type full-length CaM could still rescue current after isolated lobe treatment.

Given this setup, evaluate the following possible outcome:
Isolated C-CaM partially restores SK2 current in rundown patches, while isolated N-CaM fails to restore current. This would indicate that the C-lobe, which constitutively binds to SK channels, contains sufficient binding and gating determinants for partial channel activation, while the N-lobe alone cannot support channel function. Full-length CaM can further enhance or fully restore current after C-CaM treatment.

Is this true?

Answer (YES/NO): NO